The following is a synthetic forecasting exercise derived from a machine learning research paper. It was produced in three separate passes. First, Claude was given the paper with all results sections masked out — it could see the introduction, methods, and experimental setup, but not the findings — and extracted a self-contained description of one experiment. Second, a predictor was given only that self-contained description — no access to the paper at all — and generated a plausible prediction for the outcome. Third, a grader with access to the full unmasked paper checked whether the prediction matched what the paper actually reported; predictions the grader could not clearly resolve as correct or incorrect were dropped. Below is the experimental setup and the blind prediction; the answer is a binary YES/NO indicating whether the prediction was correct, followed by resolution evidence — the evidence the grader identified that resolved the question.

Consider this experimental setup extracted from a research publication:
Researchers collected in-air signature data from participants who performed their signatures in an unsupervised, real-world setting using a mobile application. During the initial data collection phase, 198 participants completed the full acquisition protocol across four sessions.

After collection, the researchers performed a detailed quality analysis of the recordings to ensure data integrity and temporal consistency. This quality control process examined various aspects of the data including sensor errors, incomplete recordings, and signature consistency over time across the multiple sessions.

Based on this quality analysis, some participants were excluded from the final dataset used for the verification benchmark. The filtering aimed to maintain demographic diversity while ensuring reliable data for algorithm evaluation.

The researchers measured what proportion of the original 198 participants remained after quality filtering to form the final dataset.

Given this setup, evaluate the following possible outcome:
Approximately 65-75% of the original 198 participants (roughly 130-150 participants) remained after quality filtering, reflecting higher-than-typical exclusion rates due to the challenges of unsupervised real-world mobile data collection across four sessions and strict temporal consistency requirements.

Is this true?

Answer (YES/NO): NO